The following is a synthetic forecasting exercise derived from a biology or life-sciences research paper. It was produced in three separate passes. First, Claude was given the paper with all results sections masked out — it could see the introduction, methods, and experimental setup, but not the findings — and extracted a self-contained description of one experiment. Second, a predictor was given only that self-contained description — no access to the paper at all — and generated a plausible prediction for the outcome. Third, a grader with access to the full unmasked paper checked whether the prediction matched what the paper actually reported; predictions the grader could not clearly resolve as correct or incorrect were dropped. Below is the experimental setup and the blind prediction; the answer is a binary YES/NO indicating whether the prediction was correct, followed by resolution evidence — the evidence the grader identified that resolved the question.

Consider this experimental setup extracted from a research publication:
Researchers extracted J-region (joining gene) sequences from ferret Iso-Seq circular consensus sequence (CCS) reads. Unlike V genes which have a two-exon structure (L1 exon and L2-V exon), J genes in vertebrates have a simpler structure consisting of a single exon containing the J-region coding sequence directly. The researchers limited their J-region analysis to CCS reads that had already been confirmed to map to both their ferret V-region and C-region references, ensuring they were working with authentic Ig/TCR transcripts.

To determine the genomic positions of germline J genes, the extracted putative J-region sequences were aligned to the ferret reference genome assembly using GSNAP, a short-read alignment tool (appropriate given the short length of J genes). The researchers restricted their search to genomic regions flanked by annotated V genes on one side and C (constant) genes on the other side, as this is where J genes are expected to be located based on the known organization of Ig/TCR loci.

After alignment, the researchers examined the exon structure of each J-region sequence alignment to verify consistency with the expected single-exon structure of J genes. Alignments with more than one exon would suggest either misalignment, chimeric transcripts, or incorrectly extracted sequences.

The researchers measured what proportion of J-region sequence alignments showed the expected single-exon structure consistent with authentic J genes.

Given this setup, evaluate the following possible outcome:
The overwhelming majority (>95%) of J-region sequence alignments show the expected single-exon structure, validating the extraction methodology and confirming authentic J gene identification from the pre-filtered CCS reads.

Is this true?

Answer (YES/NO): YES